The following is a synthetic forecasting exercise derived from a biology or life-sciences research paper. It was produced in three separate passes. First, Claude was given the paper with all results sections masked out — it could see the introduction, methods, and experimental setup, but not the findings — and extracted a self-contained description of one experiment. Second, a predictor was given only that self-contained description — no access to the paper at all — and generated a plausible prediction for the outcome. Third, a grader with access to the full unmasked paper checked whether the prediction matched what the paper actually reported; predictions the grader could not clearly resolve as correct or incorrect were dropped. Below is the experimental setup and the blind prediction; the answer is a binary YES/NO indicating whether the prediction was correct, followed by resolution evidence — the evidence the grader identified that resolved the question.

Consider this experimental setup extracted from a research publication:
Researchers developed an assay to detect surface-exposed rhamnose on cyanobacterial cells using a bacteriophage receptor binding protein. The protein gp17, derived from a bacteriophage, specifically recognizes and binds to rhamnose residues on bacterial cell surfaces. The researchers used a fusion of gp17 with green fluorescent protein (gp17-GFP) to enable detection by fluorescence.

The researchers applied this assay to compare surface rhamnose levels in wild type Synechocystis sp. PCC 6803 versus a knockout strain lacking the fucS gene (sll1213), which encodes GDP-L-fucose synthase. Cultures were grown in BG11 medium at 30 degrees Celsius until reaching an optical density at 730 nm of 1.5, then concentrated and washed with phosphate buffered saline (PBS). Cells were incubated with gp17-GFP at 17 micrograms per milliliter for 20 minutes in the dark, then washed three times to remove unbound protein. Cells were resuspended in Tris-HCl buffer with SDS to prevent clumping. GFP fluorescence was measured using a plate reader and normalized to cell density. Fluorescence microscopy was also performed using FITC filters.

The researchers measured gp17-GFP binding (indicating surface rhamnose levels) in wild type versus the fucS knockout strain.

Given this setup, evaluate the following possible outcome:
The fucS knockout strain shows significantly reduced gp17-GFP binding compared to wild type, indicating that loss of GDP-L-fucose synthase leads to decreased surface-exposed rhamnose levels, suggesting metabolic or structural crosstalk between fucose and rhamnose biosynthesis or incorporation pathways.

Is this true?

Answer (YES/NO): YES